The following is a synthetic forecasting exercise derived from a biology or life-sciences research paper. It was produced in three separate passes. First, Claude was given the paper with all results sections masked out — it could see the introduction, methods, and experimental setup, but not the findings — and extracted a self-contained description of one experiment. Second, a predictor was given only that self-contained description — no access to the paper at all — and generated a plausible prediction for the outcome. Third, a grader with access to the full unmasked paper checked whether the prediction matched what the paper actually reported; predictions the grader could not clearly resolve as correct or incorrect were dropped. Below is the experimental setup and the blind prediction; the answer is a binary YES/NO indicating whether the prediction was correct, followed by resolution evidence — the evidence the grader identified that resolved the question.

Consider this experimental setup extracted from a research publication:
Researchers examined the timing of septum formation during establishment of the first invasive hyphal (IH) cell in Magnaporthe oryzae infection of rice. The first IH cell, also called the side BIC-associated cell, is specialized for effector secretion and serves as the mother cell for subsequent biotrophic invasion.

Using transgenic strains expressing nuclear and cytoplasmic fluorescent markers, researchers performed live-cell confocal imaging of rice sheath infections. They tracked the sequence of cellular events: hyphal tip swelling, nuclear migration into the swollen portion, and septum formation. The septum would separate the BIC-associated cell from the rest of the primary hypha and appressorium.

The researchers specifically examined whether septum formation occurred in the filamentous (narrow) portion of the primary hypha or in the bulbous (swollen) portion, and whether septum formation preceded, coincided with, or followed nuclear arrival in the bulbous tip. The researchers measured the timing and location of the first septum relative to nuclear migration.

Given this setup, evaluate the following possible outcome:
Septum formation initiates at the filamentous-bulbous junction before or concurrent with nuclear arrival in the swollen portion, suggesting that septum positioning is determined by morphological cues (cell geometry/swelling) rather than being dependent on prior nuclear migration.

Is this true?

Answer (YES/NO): NO